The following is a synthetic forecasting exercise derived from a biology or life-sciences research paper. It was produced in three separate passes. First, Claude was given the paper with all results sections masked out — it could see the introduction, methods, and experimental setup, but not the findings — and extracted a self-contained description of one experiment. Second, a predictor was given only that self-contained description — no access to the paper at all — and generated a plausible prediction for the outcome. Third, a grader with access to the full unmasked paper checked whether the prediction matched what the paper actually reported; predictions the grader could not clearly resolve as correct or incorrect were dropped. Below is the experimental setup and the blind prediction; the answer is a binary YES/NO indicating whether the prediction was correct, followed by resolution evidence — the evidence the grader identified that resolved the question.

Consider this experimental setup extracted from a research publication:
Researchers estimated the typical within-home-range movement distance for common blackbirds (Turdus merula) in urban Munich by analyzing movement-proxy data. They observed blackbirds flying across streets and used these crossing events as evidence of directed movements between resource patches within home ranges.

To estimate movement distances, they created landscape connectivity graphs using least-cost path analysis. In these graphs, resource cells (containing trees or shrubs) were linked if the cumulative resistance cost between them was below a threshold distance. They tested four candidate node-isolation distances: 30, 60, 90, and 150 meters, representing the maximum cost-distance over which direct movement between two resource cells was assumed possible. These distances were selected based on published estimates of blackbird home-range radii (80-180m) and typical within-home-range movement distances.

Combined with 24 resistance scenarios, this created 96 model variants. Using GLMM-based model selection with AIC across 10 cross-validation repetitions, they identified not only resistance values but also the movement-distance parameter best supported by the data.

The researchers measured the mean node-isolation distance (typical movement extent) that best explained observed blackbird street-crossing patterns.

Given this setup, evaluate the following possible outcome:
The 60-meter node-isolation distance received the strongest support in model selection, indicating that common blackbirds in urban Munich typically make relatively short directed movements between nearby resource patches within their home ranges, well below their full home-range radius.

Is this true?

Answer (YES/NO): NO